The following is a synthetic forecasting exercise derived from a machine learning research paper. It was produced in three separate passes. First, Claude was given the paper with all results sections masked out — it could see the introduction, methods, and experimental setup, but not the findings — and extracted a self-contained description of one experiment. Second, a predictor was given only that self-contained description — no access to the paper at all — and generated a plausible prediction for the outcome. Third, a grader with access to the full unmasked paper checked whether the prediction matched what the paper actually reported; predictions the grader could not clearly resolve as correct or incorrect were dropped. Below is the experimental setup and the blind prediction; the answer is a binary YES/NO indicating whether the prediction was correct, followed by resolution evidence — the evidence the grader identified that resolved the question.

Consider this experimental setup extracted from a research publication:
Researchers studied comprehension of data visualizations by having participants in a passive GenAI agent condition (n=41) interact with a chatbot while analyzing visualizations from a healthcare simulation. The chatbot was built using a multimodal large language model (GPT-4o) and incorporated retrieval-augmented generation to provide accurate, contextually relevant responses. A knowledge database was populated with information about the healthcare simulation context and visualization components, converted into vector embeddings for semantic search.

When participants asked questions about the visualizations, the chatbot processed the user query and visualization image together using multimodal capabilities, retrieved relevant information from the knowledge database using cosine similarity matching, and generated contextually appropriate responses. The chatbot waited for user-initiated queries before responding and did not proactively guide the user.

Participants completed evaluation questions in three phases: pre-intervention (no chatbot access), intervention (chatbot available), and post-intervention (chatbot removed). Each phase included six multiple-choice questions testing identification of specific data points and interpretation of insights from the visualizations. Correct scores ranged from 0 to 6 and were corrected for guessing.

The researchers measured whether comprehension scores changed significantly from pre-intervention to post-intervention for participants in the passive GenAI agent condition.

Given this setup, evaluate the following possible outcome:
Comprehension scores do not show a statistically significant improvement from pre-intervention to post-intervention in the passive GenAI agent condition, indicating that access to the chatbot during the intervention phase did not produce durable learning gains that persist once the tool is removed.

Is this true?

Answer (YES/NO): NO